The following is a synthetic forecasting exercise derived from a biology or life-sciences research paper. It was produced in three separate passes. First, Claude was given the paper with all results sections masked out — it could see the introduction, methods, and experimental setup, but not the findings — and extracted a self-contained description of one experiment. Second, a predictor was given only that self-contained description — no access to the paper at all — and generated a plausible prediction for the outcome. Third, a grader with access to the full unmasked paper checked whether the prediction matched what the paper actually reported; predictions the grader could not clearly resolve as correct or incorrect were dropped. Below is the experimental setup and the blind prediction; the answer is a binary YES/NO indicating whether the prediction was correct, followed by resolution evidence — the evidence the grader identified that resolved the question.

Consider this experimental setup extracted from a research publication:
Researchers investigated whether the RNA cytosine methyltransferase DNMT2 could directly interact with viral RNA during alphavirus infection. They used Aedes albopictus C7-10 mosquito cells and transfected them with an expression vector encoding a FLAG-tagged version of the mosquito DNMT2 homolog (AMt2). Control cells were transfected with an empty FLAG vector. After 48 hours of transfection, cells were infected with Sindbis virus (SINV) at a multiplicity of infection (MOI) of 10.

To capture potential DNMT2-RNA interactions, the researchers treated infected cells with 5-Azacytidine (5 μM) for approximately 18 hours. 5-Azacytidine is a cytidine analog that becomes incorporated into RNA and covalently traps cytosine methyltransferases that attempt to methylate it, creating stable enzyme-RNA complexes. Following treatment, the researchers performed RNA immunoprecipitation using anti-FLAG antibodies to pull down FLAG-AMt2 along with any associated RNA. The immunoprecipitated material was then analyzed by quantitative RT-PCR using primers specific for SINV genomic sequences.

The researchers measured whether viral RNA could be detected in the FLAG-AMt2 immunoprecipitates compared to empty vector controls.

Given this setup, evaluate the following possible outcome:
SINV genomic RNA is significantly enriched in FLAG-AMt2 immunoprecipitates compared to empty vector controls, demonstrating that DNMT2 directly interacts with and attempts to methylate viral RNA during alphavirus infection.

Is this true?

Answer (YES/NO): YES